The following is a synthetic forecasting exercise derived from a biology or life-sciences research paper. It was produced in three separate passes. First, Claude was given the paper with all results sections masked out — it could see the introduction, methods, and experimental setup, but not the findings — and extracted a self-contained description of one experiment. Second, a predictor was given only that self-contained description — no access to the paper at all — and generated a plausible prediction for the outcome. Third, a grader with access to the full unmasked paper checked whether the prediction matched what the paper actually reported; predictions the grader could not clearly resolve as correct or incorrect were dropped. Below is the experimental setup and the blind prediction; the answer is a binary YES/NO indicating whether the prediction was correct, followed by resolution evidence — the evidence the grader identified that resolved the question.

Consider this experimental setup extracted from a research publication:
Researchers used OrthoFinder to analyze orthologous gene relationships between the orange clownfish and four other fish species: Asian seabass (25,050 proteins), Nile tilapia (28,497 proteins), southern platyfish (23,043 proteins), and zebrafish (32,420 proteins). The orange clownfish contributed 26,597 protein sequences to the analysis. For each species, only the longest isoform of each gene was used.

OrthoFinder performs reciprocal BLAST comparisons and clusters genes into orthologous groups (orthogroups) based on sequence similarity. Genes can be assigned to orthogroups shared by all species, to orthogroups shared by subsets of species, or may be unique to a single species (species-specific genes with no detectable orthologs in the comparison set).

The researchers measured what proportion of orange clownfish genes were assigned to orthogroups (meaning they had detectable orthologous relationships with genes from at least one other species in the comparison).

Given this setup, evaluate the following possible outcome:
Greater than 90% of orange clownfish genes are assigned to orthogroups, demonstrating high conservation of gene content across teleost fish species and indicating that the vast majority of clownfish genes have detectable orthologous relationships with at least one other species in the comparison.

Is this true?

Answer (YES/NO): NO